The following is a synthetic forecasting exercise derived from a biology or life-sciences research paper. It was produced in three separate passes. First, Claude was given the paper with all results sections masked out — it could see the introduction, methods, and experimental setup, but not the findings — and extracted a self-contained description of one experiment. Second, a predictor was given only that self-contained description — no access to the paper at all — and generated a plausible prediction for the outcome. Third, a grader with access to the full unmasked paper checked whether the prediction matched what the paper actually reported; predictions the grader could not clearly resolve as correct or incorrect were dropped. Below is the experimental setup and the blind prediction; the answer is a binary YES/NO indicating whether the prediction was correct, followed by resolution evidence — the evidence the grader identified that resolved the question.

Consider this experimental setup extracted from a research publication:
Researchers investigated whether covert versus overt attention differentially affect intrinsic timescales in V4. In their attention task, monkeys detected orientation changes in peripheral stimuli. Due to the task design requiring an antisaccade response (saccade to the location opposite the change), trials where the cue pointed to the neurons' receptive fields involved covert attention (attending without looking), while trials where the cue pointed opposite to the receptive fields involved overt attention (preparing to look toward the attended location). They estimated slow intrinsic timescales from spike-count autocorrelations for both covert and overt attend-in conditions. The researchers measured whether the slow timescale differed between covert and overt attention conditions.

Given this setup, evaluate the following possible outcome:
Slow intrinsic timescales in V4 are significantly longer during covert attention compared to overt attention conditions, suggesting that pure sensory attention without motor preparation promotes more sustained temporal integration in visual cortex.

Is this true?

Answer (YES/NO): NO